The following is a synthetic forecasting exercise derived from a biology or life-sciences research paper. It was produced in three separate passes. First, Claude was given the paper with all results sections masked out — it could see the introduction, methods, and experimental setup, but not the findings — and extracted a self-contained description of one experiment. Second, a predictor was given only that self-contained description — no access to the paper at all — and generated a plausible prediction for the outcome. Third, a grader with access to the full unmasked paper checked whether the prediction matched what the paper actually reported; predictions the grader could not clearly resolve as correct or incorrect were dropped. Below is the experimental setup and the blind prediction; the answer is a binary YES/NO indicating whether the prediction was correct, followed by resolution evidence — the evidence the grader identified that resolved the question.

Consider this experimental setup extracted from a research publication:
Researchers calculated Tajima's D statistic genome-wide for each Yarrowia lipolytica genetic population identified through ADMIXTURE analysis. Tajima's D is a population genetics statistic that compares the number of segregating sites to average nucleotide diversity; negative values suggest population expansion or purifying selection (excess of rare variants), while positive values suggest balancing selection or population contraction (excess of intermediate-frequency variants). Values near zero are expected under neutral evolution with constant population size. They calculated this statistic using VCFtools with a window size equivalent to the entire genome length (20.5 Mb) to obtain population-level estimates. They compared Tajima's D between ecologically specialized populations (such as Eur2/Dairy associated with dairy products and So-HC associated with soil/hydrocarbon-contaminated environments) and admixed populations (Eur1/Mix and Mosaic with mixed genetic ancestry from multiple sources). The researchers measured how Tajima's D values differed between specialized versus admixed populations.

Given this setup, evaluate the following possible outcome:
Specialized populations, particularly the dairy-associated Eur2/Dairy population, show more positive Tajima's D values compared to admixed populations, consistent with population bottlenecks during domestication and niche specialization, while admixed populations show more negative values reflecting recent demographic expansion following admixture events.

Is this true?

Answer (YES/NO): NO